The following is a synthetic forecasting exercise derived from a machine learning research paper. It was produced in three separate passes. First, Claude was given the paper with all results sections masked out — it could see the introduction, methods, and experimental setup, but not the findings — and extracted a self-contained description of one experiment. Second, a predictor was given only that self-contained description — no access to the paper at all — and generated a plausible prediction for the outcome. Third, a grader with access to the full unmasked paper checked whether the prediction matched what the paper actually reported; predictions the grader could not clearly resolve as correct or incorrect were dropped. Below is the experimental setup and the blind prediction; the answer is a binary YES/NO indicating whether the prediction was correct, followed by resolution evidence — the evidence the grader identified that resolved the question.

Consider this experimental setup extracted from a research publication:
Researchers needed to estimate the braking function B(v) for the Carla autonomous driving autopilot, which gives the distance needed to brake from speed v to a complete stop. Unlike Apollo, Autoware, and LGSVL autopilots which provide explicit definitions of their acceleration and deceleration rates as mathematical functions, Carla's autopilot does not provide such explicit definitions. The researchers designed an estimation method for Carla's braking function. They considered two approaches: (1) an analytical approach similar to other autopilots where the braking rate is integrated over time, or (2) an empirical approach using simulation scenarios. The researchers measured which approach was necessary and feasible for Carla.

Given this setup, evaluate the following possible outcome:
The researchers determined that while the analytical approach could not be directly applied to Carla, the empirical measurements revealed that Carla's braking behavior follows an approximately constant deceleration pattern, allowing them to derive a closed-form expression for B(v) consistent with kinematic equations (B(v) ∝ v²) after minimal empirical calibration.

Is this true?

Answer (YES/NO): NO